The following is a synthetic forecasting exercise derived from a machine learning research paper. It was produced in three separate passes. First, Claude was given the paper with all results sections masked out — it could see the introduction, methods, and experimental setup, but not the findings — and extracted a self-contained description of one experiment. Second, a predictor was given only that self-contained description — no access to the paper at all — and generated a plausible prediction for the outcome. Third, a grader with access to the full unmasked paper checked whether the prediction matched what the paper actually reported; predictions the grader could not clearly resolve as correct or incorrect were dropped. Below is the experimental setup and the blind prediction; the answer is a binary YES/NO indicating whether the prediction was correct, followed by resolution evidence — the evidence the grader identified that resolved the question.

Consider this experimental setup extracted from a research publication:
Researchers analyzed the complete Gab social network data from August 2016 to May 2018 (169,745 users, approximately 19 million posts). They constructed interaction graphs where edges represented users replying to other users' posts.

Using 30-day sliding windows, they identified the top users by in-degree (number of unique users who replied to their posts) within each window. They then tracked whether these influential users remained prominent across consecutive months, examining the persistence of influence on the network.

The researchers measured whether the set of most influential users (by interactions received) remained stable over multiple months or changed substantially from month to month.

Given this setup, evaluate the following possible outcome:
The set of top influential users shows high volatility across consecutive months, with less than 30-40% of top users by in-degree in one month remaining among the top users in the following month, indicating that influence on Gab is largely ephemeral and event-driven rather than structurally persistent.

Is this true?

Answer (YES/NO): NO